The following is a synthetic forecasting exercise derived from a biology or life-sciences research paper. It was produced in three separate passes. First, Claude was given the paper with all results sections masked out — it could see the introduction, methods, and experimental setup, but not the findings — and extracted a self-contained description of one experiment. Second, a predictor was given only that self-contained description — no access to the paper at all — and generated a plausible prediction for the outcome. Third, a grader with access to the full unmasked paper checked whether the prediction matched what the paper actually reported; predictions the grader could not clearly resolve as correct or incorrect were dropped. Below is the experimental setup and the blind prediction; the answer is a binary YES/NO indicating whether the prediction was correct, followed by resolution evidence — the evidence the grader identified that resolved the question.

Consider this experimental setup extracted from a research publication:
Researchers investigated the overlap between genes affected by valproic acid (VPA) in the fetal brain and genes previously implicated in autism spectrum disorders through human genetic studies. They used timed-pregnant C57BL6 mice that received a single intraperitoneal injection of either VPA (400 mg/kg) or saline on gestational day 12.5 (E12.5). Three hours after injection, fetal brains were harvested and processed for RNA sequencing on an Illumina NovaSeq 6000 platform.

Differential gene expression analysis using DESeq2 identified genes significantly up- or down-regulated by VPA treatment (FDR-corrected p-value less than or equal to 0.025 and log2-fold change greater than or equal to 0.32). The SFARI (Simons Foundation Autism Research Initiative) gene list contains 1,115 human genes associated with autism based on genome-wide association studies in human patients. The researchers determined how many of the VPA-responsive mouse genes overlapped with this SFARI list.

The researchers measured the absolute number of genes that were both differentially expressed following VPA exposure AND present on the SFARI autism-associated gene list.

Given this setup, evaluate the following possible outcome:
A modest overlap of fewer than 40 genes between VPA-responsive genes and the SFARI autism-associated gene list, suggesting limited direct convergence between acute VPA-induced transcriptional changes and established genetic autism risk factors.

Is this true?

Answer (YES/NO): NO